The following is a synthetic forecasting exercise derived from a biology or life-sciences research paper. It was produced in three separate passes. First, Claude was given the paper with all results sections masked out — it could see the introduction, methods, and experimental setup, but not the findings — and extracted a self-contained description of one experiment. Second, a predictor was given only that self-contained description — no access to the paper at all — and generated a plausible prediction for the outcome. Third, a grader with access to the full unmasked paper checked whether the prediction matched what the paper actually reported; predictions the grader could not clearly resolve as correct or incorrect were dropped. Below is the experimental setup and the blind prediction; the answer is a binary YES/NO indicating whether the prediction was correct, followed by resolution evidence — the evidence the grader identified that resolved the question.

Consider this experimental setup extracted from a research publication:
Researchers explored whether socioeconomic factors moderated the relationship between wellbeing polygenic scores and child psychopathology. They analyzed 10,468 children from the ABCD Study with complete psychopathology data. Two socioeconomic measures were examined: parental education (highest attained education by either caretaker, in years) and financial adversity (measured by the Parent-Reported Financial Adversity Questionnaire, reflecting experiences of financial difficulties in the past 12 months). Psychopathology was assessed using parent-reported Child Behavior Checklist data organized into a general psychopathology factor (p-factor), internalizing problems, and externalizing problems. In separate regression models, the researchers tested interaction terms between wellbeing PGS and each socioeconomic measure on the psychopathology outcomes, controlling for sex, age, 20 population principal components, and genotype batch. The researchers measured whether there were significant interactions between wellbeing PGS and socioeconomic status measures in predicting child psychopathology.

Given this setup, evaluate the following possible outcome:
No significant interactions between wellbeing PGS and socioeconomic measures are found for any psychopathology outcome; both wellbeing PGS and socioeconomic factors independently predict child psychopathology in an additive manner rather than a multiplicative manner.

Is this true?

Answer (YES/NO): NO